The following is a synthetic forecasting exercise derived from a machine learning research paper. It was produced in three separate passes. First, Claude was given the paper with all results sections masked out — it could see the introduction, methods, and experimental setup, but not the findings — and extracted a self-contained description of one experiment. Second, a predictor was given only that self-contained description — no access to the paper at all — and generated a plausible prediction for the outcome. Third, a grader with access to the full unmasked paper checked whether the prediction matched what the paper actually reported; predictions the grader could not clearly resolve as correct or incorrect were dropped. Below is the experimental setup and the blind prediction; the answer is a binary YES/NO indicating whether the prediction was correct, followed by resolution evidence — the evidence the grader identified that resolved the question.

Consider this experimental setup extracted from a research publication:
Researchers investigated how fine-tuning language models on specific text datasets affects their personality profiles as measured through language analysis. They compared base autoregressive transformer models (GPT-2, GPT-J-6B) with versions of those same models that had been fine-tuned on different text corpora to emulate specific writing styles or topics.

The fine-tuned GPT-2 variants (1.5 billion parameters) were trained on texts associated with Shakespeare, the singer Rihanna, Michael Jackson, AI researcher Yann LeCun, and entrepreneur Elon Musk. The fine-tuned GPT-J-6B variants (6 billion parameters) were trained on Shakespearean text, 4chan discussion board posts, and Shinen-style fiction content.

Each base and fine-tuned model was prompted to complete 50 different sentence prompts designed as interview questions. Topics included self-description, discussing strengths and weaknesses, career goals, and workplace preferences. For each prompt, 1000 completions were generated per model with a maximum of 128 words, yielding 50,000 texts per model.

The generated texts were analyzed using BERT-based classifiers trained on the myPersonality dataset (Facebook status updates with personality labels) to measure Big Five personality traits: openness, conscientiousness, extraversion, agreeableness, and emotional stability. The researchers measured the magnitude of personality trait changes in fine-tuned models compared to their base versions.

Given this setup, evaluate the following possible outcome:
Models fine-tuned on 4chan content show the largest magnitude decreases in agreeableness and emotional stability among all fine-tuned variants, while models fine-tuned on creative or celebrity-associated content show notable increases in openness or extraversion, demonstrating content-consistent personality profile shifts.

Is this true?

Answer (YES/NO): NO